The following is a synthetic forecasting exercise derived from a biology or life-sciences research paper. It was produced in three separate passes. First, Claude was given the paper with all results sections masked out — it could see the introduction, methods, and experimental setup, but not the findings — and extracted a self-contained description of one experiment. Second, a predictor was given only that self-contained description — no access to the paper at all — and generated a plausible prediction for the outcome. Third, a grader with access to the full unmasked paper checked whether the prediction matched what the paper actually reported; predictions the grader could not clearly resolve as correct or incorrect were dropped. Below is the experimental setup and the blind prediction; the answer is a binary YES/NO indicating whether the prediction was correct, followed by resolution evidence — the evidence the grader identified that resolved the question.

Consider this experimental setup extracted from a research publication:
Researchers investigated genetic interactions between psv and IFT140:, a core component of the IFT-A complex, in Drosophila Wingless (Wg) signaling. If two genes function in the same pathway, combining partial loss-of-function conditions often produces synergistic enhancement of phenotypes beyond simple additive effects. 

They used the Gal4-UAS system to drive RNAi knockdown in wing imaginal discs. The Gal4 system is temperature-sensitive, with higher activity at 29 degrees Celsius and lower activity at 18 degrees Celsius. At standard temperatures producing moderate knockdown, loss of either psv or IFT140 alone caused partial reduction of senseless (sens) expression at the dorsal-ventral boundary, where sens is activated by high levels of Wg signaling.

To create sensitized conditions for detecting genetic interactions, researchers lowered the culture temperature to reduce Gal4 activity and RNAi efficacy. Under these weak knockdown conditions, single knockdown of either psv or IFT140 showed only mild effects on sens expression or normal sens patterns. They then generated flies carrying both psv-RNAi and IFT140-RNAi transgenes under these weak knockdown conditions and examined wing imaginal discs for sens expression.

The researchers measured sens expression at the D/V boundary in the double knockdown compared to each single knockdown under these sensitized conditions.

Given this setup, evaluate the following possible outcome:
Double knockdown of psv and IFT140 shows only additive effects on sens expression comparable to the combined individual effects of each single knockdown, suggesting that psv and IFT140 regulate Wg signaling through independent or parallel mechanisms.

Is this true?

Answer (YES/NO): NO